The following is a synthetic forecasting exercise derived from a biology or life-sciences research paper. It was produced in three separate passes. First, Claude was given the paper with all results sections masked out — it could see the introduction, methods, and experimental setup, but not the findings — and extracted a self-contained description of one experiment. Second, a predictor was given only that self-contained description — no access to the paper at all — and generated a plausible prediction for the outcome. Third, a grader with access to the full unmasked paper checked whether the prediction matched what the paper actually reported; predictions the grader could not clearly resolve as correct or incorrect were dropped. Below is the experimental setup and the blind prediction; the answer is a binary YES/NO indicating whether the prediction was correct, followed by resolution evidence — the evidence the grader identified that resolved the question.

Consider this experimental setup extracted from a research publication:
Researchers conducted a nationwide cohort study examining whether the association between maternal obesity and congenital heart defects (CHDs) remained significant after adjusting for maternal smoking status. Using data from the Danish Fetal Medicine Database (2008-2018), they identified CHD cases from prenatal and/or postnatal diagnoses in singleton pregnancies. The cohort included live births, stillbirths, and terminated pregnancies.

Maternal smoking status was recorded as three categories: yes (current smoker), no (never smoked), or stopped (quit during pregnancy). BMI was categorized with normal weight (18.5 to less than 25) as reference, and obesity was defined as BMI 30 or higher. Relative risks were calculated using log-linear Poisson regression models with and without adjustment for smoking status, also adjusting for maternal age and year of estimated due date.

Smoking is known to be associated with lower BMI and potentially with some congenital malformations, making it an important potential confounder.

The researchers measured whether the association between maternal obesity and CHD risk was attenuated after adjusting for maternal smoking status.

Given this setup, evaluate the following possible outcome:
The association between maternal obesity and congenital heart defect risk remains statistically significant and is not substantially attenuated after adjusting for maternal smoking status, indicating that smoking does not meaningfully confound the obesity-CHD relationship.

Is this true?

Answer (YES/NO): YES